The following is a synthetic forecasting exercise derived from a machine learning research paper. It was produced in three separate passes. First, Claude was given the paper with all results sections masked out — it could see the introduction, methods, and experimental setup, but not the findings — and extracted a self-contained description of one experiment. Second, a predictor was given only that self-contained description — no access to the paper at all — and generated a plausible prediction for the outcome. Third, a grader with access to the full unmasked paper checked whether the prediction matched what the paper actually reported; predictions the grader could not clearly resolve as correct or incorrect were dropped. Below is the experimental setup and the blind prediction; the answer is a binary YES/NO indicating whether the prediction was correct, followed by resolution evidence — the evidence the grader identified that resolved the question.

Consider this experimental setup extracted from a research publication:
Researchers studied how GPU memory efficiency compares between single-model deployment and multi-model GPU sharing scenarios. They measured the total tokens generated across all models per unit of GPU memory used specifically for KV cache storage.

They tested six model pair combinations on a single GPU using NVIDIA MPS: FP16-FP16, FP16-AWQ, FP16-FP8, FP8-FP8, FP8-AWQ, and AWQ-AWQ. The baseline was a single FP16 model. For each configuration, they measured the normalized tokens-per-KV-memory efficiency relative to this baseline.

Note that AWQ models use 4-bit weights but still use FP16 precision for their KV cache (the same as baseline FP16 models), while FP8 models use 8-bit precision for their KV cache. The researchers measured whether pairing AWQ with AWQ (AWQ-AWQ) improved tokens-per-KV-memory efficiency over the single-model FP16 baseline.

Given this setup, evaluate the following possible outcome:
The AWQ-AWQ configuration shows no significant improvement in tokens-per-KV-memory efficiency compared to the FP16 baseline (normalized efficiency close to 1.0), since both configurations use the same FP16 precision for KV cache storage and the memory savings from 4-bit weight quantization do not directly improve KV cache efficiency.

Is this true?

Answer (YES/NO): YES